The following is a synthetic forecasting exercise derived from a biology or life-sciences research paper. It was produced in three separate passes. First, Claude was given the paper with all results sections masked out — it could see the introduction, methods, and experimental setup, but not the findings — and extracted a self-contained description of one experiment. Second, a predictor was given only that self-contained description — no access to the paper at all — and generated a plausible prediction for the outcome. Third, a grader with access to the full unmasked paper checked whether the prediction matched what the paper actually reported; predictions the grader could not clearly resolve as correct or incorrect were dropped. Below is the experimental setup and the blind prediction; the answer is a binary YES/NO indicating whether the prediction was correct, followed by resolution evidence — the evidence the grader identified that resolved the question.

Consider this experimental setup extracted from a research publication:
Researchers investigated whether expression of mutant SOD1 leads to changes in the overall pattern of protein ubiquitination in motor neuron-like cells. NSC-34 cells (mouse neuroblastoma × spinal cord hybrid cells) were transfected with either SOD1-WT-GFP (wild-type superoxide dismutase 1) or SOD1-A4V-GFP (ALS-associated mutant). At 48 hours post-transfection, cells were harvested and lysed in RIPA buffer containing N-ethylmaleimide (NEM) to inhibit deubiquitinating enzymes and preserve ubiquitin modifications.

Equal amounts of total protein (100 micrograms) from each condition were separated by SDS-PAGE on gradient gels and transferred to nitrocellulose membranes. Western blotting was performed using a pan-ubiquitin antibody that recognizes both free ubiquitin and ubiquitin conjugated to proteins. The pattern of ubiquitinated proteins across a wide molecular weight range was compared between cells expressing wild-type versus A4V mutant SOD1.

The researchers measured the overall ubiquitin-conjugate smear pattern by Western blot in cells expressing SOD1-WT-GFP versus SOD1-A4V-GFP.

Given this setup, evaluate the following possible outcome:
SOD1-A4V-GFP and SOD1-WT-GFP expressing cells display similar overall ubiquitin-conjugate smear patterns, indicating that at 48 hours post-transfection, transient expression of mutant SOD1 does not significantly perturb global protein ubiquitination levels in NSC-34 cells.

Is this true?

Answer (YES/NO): YES